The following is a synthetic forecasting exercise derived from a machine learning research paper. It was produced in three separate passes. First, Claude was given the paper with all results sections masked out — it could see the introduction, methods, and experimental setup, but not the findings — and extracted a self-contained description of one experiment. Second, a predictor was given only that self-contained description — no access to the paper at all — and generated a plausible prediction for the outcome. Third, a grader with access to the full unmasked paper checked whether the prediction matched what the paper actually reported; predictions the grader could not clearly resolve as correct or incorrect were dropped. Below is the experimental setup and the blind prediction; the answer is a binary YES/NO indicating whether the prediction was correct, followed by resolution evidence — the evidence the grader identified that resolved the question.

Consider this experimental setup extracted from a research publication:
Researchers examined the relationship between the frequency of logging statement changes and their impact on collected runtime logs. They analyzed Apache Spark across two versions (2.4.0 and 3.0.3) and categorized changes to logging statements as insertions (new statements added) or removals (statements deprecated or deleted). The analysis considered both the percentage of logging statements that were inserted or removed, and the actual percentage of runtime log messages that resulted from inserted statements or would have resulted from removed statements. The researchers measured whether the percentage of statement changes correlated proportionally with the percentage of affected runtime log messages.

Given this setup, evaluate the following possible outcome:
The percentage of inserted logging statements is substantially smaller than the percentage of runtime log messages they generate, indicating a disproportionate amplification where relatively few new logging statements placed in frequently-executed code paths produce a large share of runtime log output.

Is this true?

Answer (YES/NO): NO